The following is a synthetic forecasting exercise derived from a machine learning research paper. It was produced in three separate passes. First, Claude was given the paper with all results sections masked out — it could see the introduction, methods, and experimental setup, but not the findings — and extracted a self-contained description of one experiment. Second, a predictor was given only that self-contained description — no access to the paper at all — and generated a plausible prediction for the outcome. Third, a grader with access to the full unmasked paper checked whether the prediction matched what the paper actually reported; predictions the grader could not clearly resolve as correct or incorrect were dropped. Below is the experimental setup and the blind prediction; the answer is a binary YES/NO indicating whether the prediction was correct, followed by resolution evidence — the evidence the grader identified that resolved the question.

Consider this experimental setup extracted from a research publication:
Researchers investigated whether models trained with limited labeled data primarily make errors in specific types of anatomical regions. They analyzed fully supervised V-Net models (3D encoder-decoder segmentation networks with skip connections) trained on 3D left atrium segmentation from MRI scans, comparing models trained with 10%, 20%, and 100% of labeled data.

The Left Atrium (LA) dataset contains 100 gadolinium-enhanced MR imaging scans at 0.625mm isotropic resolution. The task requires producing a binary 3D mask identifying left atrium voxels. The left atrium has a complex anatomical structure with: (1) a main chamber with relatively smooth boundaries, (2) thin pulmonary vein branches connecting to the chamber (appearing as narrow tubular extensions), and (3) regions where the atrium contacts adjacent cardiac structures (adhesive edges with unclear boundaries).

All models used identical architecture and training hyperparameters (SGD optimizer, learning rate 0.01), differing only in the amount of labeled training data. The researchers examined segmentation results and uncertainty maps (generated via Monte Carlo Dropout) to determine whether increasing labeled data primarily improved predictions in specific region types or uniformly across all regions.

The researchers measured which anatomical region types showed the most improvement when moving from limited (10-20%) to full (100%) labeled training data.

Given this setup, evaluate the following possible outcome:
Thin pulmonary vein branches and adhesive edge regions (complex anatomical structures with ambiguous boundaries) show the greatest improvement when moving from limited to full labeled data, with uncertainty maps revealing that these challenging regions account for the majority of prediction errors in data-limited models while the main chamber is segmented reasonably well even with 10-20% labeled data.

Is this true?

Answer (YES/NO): YES